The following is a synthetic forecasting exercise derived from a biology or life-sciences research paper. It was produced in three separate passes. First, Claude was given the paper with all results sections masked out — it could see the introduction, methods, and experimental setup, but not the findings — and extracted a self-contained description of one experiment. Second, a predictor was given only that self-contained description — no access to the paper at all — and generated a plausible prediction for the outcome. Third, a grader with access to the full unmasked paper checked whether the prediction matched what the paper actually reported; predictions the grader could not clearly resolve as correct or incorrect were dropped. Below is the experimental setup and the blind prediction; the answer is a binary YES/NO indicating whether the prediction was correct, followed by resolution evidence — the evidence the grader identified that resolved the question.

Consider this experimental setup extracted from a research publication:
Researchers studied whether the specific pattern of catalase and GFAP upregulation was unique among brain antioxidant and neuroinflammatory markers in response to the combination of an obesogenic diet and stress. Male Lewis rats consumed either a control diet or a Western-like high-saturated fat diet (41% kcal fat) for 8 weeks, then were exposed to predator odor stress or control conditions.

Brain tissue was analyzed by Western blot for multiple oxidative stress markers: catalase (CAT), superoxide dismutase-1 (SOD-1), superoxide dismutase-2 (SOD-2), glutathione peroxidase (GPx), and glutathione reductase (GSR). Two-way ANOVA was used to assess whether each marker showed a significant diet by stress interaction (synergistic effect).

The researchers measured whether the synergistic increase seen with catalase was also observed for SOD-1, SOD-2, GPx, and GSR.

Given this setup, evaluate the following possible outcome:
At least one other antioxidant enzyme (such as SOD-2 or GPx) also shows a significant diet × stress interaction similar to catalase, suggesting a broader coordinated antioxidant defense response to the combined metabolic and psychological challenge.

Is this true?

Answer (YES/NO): NO